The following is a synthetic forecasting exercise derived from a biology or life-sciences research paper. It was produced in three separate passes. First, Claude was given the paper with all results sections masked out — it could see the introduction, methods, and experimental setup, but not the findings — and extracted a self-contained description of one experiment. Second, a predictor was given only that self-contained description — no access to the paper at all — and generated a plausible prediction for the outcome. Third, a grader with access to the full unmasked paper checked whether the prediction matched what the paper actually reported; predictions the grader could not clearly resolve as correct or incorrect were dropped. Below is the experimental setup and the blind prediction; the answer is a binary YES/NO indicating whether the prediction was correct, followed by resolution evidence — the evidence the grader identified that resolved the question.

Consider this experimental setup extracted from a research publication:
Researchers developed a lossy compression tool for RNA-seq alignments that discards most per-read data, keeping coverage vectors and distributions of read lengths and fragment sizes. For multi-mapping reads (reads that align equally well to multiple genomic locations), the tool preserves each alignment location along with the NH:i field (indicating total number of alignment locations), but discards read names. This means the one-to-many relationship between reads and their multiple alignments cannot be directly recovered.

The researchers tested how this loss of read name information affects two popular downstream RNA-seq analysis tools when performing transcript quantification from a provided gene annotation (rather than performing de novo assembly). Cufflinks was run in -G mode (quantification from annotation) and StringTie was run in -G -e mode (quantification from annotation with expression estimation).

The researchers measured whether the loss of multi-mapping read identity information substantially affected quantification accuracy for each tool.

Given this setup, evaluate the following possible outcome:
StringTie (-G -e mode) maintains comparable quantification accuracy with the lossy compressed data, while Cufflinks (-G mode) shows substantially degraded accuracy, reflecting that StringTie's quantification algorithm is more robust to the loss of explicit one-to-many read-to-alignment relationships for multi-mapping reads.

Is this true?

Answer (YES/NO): YES